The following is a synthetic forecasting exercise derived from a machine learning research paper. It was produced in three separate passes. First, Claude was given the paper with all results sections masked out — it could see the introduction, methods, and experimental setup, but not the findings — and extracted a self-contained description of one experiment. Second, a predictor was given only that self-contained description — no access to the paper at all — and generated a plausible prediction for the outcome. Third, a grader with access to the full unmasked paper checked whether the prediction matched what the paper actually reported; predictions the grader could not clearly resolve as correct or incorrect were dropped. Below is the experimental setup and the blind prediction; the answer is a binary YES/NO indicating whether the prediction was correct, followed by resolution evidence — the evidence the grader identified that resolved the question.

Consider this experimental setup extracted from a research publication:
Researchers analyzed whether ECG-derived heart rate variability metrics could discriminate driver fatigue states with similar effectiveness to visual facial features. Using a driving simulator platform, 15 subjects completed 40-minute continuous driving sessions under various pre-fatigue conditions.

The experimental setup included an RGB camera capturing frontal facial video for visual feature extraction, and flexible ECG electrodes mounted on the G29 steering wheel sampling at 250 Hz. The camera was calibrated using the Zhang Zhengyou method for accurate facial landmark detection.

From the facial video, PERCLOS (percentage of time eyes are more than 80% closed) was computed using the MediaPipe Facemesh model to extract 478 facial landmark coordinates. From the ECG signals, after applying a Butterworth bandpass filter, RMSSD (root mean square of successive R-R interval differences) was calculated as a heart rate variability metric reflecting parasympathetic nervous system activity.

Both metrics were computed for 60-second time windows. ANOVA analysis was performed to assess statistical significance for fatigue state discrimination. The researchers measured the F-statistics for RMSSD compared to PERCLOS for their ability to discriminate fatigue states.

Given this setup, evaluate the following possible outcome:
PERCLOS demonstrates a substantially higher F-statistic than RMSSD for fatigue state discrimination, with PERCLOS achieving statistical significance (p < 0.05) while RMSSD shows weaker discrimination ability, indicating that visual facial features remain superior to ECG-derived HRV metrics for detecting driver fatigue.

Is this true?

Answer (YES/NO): NO